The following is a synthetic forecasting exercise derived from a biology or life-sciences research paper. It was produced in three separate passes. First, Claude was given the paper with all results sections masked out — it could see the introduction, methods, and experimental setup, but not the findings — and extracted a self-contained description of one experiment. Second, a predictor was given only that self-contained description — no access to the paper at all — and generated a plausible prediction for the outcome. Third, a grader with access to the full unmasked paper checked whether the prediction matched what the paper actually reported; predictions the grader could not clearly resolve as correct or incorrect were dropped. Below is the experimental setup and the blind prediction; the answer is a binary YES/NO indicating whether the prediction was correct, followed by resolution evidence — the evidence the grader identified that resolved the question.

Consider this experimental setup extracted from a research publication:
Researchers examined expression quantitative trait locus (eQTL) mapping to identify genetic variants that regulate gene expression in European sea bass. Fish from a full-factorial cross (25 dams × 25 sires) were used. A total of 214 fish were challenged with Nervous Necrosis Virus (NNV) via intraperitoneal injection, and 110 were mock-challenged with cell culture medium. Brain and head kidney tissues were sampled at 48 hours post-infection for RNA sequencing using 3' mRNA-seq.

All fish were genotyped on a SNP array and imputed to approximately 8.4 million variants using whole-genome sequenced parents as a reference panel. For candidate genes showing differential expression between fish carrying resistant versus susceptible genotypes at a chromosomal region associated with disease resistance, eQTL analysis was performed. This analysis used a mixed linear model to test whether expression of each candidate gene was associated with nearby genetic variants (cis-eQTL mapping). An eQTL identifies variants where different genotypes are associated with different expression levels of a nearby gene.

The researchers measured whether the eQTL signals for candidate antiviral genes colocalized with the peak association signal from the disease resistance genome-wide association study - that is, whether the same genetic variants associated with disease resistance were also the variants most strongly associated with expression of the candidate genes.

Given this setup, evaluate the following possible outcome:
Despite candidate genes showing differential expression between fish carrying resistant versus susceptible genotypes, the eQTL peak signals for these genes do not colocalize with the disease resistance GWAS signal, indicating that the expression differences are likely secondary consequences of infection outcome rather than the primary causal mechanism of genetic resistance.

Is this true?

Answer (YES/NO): NO